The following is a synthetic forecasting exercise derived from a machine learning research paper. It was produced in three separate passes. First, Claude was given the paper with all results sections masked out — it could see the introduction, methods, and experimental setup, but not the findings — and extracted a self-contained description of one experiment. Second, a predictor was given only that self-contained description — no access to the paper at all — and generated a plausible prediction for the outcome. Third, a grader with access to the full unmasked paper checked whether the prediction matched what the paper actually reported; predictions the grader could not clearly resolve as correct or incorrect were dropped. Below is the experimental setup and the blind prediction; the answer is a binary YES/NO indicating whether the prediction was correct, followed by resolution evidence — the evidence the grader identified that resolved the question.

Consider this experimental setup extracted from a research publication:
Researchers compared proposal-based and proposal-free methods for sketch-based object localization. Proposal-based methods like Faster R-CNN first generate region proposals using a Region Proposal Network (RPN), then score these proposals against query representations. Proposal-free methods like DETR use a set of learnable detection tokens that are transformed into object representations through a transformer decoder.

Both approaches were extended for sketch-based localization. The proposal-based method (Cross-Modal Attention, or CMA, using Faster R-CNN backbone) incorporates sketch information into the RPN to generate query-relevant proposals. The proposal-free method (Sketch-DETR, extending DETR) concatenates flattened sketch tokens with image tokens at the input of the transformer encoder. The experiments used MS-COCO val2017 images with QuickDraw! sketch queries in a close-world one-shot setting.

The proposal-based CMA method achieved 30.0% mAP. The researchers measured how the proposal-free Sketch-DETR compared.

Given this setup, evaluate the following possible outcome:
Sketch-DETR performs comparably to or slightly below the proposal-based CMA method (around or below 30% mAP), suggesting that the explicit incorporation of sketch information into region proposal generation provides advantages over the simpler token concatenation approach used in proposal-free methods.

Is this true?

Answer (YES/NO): NO